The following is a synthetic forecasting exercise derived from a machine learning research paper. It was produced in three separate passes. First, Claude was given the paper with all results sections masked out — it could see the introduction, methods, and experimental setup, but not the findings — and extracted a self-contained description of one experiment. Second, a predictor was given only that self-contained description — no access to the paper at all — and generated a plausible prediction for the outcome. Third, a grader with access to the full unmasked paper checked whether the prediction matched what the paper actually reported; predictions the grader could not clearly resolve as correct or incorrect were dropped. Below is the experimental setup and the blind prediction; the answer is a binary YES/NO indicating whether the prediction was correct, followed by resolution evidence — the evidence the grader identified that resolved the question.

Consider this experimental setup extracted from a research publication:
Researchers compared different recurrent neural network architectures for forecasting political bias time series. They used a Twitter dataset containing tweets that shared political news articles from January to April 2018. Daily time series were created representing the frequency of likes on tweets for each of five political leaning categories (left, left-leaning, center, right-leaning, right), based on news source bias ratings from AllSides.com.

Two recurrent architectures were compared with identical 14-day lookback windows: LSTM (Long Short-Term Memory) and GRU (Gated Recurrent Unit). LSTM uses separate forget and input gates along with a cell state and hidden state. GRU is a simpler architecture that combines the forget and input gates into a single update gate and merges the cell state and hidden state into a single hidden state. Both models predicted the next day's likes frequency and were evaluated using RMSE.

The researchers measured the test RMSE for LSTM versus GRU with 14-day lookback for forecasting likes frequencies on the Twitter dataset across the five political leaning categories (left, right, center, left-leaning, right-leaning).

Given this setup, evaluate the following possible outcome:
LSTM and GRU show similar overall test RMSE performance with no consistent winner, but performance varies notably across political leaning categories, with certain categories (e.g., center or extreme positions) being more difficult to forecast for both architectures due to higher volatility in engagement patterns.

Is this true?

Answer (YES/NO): NO